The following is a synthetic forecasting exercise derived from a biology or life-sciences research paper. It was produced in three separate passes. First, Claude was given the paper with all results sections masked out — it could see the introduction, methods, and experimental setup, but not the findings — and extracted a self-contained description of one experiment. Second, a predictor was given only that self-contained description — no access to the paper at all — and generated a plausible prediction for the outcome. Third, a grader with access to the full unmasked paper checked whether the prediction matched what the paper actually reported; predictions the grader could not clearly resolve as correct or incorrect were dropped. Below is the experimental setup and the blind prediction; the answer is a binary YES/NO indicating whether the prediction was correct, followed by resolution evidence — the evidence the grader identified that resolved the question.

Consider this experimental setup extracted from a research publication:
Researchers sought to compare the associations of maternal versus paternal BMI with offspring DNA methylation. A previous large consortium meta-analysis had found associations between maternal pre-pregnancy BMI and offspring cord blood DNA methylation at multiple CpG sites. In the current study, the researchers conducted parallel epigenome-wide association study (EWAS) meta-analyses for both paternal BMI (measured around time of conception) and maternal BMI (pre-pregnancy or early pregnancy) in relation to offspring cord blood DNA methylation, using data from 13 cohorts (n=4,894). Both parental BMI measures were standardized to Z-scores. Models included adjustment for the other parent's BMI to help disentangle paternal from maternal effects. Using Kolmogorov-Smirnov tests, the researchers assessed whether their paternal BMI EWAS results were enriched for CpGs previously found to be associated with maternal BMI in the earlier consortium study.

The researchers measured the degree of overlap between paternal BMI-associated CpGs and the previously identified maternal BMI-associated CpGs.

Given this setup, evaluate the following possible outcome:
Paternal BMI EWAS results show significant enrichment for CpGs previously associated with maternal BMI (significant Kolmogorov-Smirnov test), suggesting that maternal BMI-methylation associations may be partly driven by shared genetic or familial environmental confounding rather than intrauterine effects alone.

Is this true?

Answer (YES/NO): NO